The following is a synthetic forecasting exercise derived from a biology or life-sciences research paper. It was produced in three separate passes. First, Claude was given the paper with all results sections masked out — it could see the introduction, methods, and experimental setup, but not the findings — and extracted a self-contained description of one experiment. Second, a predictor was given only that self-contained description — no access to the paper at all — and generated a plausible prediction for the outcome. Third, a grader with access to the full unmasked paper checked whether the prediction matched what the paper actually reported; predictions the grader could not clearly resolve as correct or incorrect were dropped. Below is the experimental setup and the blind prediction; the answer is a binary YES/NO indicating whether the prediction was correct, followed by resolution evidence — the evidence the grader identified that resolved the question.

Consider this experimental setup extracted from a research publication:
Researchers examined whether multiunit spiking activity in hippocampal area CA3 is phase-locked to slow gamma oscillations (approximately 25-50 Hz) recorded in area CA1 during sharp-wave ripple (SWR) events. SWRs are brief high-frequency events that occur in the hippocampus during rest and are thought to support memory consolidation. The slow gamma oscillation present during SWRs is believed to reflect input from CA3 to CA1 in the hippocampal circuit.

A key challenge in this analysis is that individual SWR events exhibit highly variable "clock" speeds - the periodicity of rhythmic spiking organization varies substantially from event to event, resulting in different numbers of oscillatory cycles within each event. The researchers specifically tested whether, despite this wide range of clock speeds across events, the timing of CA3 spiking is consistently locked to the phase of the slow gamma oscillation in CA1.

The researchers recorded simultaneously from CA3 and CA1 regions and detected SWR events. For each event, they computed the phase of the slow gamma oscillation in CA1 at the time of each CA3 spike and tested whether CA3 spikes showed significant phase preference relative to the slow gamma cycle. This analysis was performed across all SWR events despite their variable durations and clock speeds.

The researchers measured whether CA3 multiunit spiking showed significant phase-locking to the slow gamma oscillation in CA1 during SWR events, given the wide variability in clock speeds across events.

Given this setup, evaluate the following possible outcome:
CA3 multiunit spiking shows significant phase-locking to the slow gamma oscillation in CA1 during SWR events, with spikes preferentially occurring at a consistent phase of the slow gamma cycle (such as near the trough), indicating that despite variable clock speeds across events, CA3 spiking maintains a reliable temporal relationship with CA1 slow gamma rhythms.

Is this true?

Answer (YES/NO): YES